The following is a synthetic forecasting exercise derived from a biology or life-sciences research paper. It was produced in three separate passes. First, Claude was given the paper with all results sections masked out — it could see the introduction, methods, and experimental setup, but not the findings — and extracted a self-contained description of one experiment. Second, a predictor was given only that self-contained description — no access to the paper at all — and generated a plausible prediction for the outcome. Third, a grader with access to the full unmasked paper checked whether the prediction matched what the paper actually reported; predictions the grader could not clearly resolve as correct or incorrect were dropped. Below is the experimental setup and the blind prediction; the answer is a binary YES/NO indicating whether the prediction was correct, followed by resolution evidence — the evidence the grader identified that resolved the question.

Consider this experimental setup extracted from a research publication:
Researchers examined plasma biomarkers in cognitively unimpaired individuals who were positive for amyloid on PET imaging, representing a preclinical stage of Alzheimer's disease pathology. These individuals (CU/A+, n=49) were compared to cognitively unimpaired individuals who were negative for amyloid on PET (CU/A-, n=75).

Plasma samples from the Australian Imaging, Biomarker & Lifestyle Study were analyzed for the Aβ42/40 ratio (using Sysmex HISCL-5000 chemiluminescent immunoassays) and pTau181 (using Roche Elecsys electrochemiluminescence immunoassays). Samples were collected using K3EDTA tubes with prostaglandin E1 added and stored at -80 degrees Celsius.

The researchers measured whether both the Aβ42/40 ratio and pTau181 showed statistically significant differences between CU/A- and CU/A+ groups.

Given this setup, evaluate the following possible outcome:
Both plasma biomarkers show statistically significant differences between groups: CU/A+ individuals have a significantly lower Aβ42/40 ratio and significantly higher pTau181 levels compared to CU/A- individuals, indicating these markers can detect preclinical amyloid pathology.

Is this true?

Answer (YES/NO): YES